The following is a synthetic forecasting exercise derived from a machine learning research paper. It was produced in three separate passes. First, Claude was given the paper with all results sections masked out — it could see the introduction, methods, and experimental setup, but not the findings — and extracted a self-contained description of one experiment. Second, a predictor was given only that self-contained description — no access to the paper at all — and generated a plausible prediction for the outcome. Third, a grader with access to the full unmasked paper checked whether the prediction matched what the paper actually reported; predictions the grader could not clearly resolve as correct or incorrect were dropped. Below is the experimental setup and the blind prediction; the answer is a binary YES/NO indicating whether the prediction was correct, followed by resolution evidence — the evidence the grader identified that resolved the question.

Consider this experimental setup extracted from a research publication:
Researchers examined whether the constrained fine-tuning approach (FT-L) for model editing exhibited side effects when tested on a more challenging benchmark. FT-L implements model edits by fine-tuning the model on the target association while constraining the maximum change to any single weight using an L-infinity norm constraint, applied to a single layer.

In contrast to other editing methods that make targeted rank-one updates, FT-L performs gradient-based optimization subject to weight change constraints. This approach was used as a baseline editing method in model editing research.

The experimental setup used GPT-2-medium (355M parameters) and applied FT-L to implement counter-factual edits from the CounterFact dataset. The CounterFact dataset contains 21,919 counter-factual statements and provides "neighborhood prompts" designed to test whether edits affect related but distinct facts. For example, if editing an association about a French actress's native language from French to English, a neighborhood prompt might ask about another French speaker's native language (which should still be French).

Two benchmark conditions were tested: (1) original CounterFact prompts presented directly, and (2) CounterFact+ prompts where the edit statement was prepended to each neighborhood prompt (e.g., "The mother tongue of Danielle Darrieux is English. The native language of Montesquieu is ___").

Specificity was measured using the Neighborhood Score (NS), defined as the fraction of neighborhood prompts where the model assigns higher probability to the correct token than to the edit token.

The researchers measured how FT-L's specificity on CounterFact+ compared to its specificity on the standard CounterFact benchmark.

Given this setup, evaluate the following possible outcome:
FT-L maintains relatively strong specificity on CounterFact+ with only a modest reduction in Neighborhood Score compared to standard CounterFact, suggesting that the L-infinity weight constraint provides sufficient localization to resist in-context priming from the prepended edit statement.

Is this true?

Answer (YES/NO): NO